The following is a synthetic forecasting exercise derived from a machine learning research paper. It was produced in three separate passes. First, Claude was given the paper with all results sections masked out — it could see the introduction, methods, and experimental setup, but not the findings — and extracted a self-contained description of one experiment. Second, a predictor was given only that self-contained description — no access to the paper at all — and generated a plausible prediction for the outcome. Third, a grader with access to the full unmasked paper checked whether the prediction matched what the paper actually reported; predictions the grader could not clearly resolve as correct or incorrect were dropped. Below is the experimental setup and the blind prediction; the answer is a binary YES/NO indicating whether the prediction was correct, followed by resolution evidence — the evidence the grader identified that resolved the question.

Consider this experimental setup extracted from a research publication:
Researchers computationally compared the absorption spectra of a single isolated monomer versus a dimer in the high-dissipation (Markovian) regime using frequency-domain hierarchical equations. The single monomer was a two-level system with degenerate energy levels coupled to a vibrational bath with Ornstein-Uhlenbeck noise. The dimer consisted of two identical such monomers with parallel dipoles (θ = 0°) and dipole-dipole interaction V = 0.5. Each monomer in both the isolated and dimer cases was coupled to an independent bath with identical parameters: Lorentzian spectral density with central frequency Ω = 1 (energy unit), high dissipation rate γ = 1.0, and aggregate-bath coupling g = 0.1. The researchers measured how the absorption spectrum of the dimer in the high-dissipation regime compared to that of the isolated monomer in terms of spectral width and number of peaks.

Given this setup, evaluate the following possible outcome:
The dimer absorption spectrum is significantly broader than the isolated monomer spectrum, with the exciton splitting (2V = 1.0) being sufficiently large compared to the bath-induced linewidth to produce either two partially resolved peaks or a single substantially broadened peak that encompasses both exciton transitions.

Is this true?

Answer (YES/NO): NO